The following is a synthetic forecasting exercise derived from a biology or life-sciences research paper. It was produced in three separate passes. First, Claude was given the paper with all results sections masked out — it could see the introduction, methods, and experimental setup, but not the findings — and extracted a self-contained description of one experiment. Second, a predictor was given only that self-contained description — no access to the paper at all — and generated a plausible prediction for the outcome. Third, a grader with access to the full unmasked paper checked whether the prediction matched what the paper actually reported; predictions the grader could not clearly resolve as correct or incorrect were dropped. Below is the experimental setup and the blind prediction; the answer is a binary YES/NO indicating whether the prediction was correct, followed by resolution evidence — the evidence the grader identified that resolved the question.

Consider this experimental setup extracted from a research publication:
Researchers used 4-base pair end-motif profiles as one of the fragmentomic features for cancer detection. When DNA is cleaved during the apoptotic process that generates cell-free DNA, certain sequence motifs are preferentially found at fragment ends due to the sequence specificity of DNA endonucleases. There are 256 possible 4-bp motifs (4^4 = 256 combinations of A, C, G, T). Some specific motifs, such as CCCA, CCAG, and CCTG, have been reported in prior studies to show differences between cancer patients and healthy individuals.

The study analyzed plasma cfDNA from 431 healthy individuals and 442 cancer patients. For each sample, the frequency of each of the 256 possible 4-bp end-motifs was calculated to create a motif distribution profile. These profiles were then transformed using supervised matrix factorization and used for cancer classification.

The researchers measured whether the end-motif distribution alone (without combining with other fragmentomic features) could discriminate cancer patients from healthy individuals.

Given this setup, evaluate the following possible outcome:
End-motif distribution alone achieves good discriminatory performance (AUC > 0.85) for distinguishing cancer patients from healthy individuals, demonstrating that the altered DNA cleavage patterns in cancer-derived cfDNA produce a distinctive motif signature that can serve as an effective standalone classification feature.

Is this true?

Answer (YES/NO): YES